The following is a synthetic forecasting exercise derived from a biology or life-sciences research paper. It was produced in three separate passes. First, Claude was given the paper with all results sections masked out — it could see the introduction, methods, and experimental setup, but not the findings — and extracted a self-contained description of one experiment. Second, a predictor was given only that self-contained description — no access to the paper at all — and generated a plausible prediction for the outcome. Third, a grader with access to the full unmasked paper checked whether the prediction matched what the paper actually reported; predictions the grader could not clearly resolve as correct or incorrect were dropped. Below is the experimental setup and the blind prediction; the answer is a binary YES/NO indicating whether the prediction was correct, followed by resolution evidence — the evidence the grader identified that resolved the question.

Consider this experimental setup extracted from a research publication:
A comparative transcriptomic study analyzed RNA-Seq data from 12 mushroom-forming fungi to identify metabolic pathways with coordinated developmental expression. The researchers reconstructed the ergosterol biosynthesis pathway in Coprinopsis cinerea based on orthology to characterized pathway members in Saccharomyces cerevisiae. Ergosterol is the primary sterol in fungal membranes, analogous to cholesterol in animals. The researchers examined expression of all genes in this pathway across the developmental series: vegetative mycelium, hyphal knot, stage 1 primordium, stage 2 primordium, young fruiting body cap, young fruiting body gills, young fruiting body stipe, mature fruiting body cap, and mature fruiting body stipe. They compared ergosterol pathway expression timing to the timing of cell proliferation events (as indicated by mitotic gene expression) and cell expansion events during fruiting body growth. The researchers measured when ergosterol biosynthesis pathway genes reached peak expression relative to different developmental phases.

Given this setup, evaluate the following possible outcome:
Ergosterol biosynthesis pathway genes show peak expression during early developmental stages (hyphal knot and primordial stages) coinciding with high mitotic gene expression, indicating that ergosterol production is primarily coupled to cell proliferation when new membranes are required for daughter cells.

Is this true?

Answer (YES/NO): NO